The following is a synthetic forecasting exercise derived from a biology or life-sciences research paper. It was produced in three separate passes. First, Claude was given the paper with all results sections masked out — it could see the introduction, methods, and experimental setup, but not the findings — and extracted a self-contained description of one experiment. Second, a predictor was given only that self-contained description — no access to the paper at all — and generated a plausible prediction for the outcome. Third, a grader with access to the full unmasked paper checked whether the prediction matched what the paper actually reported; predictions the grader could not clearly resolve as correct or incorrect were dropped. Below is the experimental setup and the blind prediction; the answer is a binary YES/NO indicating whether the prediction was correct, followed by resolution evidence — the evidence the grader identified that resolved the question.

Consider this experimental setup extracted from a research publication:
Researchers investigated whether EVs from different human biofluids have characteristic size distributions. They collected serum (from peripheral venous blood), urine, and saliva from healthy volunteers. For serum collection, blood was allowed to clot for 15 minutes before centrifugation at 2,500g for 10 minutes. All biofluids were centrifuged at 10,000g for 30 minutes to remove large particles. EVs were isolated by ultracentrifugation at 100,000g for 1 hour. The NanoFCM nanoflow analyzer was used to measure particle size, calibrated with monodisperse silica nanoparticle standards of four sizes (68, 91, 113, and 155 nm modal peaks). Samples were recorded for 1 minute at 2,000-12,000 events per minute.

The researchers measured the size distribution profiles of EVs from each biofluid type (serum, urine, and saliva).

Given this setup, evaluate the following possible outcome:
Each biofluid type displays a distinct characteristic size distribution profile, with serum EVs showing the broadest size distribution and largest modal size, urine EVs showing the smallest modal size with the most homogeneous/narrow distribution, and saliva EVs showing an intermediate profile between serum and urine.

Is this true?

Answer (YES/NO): NO